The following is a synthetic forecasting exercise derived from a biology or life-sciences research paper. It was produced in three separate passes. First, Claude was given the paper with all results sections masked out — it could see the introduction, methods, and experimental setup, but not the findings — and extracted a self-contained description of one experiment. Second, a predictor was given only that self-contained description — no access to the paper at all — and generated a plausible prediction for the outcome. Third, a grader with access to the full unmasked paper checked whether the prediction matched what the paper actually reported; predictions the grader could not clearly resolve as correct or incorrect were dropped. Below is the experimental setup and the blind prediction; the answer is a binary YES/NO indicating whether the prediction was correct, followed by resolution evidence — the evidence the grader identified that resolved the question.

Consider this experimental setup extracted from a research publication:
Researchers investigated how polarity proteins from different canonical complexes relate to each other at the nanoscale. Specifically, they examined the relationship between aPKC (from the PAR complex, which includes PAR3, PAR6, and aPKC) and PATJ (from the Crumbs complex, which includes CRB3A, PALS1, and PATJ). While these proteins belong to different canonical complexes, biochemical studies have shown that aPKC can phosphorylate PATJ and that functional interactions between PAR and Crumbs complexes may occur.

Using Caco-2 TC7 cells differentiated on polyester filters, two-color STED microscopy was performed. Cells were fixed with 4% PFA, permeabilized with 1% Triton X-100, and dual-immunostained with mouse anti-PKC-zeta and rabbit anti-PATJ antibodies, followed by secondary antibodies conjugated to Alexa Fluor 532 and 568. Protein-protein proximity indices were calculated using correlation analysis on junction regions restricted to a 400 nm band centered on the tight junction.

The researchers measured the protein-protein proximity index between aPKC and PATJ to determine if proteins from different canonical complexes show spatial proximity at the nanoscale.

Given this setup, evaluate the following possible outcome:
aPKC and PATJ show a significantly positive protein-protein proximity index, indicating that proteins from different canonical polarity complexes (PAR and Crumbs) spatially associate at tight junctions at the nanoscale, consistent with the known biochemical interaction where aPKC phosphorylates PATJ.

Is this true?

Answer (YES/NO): NO